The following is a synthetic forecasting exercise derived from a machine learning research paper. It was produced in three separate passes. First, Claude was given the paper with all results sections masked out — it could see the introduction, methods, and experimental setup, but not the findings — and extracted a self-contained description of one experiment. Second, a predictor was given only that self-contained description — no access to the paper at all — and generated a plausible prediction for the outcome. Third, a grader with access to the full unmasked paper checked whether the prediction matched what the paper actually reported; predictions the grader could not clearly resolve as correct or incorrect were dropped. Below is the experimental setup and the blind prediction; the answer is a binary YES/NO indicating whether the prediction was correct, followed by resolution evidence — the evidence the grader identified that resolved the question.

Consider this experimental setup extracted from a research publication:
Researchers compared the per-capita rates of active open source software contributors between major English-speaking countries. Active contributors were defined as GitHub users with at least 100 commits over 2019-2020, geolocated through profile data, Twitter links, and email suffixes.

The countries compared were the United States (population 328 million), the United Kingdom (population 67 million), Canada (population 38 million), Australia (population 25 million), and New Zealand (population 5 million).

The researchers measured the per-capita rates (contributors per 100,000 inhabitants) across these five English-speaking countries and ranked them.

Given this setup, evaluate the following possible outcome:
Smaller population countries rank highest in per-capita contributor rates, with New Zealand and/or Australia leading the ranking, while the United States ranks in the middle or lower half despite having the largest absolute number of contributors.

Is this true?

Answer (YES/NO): NO